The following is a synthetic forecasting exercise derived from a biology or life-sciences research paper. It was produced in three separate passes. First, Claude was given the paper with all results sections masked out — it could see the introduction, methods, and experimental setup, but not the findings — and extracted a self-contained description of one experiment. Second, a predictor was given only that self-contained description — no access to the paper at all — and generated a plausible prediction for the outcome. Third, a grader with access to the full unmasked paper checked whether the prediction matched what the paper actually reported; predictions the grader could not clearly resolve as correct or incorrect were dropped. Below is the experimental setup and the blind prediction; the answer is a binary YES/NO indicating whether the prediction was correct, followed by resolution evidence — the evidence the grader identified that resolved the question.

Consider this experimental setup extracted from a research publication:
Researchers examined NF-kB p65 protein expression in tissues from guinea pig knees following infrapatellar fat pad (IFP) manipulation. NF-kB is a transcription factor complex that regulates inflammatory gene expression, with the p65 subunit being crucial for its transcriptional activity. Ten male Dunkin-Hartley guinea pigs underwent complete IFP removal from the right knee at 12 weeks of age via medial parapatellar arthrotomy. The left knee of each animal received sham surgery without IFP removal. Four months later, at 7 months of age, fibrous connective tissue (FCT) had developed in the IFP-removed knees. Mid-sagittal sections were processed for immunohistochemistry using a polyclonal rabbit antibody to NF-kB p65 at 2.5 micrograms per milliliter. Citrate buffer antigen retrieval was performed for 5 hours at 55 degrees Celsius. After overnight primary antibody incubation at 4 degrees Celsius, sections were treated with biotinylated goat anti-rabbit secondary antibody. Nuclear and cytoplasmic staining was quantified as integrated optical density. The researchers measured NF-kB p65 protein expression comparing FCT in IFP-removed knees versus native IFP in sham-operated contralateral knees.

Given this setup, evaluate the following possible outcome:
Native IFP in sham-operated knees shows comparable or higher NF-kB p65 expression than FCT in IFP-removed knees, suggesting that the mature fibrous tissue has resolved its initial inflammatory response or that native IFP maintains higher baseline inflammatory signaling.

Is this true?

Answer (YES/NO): YES